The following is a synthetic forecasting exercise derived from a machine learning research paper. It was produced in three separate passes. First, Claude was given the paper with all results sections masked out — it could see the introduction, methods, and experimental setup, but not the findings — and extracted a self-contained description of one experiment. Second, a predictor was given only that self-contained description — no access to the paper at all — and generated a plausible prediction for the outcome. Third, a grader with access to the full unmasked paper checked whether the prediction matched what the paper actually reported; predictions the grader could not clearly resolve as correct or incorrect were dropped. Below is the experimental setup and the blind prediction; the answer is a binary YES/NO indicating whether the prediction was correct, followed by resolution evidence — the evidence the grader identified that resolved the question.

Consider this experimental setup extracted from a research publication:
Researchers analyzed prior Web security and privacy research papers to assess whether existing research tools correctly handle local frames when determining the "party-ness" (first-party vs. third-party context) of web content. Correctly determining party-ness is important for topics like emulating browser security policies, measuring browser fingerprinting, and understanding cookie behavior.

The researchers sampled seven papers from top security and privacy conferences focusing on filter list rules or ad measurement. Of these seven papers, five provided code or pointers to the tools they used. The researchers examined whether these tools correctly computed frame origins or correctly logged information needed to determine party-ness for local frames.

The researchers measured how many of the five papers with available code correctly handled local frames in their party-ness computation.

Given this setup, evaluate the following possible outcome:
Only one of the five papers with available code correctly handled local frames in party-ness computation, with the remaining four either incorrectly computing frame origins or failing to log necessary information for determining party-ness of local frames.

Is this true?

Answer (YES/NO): NO